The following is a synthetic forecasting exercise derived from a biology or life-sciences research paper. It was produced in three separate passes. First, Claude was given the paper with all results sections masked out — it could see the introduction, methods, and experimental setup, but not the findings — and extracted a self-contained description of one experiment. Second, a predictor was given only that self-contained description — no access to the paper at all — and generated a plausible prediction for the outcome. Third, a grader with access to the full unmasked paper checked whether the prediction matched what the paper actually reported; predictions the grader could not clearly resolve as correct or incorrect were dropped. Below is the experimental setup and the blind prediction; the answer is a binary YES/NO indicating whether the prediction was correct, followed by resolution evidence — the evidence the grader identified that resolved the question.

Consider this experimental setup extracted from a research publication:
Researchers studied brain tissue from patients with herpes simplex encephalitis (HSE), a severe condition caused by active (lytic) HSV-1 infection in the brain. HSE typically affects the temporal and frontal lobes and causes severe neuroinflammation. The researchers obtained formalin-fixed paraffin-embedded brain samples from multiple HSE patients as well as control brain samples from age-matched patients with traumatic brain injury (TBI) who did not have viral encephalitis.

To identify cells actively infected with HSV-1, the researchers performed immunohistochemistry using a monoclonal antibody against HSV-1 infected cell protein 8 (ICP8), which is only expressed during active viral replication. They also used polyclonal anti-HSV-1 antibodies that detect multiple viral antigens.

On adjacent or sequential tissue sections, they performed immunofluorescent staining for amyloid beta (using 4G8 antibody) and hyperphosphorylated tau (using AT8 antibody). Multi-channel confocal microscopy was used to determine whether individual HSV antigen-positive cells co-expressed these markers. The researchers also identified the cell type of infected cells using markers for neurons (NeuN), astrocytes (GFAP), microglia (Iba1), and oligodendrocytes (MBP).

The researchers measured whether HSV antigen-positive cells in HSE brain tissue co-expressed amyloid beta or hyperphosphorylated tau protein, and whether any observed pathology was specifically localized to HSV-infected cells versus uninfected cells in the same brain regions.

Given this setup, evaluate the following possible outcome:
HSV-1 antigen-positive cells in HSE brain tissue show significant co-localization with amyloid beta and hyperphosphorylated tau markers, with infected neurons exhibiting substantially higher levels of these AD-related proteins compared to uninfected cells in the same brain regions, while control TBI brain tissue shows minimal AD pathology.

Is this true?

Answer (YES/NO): NO